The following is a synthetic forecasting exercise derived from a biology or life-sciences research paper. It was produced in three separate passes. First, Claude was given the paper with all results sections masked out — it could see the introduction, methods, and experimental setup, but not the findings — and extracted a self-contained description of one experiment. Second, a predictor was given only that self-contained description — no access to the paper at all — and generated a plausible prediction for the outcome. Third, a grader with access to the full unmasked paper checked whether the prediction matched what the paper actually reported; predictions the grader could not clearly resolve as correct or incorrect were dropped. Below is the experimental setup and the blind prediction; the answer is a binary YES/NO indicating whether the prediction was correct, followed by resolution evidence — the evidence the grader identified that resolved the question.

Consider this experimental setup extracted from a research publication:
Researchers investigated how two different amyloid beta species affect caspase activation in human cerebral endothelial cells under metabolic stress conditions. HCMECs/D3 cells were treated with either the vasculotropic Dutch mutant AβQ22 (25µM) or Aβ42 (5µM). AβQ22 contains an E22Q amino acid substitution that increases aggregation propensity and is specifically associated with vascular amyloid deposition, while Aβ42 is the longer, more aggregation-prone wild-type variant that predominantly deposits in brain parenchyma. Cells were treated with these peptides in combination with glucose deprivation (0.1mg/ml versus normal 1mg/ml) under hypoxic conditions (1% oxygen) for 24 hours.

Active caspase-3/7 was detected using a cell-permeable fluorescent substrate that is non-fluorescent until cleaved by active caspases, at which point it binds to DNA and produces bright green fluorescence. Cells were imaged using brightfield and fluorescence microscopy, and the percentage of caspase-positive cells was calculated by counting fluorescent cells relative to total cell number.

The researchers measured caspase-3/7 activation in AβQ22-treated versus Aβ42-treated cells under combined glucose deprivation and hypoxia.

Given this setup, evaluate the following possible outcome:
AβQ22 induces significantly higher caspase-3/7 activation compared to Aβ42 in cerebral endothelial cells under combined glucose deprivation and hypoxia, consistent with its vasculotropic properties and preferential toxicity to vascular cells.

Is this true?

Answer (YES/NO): NO